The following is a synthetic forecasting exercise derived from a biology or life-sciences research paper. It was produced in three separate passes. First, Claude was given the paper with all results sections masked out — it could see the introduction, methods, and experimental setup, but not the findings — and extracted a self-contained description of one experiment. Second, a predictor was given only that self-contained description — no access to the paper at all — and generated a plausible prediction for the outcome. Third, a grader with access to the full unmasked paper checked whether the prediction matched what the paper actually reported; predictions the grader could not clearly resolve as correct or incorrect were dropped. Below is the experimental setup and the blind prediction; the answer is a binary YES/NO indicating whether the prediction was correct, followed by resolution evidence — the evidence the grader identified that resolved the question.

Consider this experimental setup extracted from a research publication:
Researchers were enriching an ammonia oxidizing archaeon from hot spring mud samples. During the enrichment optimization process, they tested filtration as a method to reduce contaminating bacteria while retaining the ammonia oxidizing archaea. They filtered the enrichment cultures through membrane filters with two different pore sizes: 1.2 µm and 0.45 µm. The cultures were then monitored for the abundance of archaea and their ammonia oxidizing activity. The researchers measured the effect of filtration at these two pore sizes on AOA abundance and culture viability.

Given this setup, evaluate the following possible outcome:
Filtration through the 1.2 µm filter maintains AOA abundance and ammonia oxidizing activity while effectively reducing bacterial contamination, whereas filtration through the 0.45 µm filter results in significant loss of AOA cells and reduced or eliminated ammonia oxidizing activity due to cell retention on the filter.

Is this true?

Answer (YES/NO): NO